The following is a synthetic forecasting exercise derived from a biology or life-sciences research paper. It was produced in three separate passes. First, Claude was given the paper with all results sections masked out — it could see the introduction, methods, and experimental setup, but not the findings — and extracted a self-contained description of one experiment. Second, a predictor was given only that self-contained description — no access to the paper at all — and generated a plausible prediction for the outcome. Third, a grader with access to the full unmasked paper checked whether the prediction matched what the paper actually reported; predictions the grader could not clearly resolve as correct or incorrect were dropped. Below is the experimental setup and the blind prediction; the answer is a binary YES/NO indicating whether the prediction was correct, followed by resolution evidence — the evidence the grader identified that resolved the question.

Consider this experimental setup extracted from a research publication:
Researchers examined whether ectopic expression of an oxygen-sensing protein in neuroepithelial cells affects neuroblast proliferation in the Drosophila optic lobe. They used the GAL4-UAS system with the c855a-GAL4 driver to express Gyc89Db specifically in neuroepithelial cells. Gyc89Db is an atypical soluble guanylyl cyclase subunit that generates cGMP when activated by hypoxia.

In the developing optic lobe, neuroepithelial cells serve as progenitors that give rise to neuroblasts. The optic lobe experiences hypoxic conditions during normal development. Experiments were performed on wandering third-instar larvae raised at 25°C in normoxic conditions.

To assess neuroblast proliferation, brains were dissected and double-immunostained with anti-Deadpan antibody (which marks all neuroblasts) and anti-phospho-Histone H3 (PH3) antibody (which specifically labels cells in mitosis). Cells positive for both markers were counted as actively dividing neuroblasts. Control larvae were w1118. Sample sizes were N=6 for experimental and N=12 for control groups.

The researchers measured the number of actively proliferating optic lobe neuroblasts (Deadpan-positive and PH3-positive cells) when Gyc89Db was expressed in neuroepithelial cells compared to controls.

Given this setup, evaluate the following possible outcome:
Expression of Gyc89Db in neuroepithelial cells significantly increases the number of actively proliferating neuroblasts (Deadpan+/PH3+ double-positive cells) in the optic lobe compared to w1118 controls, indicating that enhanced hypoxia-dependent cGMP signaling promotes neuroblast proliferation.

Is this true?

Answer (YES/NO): YES